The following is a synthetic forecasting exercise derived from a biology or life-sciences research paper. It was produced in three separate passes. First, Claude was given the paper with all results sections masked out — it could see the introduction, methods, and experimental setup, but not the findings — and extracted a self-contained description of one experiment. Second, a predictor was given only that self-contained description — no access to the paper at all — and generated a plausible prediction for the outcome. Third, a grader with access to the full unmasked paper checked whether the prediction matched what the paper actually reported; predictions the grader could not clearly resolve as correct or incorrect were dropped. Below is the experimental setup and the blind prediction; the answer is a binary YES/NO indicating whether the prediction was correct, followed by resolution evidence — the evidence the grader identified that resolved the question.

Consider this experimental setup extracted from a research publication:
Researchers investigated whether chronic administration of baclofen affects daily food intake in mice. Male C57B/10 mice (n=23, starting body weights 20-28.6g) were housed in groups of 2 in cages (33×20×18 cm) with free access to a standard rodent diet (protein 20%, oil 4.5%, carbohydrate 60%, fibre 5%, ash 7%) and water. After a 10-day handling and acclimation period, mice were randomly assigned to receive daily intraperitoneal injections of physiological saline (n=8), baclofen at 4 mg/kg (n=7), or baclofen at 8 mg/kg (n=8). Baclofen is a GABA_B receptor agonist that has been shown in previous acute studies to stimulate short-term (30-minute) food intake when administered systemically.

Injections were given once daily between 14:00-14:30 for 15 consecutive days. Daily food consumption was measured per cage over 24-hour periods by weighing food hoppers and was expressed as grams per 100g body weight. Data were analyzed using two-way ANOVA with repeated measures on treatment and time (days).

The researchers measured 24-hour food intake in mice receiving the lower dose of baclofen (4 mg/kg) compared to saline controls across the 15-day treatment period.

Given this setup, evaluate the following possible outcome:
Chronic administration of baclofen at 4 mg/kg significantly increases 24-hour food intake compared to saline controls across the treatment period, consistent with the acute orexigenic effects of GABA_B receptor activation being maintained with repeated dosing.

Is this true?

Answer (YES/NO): NO